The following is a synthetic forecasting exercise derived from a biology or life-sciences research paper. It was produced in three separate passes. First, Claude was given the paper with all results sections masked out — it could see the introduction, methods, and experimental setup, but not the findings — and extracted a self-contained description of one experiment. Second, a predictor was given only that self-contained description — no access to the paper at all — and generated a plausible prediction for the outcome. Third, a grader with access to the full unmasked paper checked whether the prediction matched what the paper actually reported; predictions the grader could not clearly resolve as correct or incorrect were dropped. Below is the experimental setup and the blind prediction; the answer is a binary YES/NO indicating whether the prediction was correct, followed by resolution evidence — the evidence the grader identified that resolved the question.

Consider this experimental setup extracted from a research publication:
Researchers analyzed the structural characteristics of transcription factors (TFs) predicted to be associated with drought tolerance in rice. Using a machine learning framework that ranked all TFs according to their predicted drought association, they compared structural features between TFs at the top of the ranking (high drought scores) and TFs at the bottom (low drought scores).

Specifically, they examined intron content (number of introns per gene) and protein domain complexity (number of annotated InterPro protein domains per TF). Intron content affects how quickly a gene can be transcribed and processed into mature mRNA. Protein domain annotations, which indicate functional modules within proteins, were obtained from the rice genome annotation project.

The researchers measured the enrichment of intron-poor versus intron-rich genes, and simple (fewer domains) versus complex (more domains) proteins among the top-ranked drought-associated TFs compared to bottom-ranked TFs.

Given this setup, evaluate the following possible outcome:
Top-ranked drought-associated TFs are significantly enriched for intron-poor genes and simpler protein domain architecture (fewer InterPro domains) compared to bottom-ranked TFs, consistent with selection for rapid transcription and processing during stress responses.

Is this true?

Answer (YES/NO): YES